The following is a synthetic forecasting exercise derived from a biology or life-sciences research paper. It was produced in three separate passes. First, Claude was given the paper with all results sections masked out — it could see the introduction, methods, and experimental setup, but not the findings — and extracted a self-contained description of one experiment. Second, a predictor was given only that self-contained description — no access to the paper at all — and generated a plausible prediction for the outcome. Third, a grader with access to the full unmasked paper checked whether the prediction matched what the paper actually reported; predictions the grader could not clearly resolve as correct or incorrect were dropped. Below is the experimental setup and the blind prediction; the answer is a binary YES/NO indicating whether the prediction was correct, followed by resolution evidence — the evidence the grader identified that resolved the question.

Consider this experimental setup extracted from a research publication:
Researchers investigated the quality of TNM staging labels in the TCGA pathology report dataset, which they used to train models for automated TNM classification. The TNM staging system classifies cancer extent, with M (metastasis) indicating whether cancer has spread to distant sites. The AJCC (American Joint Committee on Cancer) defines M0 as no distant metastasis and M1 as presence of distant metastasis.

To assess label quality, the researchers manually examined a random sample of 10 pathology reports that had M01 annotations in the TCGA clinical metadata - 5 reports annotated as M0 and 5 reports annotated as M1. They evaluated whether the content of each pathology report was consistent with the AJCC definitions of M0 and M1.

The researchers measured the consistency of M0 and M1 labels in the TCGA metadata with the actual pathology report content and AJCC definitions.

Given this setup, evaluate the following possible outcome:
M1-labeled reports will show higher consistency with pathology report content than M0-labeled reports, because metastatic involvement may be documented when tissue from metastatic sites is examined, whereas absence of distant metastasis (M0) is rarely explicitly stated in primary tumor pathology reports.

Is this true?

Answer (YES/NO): NO